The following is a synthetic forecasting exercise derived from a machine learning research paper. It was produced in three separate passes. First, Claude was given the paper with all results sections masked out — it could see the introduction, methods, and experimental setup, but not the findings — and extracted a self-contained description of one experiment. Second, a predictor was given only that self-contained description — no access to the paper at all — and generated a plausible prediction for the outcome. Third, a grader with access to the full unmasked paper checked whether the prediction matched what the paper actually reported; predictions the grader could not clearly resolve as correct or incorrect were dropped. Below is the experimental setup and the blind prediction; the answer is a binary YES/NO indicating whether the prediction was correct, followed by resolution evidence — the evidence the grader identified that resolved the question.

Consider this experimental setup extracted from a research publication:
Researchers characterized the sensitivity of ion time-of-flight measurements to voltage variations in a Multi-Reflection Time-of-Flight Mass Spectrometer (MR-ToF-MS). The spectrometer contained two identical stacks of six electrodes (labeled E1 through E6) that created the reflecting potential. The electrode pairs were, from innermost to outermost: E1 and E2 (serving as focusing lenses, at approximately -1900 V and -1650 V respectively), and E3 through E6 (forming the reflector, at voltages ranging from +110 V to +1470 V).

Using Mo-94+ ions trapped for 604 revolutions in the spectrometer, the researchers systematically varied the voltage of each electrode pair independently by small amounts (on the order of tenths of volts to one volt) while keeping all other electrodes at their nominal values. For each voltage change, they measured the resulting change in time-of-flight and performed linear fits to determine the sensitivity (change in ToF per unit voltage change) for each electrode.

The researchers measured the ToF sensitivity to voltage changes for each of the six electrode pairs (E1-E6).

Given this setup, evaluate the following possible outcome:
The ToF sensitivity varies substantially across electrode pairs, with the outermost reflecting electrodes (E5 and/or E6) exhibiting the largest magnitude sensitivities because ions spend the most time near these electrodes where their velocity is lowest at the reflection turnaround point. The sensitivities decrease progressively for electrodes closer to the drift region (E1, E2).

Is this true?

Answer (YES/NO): YES